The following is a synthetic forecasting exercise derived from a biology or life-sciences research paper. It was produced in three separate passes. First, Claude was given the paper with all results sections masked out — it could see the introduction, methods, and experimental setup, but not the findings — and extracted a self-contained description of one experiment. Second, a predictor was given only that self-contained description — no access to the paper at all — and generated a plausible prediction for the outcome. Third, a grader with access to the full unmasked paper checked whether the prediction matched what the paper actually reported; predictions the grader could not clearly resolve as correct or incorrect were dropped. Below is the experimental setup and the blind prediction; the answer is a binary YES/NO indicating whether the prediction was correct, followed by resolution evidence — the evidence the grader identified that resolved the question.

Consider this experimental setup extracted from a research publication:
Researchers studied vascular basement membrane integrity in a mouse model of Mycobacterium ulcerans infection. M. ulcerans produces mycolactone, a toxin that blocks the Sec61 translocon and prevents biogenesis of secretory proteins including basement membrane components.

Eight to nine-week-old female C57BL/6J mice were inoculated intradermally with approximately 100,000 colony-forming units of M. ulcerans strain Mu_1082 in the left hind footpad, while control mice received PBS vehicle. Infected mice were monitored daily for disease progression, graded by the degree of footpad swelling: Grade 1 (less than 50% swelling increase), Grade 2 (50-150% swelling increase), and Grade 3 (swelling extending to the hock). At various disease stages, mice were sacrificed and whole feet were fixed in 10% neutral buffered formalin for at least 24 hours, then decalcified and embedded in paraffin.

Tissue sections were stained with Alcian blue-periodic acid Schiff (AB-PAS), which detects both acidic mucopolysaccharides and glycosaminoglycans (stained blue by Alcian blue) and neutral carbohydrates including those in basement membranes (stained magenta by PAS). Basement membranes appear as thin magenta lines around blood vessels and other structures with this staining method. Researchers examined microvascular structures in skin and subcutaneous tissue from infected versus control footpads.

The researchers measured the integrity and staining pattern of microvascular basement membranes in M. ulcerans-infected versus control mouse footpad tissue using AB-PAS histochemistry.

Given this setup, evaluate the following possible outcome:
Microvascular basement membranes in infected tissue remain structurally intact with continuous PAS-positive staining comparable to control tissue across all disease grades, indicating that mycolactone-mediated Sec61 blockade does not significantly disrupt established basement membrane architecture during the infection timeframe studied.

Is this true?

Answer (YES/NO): NO